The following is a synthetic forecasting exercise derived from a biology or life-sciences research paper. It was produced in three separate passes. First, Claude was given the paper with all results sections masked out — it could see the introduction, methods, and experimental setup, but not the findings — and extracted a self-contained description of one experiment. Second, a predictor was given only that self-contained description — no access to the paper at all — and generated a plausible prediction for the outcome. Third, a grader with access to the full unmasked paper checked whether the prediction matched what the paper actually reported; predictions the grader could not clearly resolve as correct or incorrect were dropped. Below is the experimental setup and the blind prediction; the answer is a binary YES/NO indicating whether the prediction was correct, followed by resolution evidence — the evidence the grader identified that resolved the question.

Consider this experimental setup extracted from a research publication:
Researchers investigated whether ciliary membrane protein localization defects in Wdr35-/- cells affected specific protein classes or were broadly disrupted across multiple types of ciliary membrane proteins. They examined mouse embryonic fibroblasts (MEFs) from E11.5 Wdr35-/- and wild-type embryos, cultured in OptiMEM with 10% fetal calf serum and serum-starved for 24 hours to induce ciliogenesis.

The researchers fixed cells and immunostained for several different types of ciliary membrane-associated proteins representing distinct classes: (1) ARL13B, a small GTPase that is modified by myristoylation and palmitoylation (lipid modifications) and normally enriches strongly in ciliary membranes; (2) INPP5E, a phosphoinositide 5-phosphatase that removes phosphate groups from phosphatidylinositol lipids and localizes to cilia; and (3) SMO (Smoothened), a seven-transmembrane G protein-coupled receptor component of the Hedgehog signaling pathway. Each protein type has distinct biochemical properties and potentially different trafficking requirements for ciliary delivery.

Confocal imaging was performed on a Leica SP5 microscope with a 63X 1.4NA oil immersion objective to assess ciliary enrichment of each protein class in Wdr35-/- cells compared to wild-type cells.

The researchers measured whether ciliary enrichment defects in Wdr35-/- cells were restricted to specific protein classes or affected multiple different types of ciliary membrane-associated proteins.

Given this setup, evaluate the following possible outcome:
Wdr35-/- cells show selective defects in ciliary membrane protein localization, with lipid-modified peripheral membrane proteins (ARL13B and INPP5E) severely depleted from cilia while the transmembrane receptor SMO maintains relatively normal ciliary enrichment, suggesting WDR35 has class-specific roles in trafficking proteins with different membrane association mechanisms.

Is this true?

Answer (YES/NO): NO